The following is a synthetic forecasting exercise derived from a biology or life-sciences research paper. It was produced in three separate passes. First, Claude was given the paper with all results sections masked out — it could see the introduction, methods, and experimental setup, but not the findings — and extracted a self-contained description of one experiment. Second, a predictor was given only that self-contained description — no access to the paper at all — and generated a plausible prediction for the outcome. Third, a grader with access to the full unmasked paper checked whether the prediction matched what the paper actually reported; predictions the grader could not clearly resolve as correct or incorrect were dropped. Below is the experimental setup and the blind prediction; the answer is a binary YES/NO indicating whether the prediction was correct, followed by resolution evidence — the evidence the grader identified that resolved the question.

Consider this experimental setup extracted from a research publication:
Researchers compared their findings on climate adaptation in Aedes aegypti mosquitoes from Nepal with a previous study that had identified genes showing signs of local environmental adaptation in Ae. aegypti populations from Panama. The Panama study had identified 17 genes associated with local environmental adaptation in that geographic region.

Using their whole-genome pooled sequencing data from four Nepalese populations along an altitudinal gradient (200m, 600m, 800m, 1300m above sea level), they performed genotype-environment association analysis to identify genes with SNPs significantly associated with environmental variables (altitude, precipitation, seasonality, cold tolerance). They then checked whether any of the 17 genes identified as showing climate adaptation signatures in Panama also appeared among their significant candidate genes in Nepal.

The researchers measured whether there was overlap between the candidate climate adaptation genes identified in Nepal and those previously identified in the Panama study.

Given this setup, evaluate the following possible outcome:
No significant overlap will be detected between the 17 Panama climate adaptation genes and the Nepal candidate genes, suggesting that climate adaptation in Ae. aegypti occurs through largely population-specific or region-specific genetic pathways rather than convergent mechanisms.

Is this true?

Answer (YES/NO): YES